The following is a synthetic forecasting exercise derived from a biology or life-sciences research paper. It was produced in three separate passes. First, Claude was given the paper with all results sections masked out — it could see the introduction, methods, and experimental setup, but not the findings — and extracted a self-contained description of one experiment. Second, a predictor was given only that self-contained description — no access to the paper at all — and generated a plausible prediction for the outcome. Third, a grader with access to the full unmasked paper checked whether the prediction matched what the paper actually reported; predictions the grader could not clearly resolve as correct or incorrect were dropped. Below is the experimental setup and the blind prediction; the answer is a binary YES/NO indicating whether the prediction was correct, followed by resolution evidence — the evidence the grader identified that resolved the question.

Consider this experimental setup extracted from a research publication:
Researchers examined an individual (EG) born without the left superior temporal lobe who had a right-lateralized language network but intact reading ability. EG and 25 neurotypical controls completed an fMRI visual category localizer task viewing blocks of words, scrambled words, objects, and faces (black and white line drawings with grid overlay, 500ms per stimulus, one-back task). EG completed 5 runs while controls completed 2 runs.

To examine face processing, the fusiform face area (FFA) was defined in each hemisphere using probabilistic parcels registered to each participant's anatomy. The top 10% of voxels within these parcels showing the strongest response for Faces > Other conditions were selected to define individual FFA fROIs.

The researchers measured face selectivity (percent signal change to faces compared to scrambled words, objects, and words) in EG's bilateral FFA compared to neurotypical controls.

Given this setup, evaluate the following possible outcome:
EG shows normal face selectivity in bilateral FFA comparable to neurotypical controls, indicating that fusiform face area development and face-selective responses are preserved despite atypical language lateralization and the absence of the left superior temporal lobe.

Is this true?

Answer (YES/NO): YES